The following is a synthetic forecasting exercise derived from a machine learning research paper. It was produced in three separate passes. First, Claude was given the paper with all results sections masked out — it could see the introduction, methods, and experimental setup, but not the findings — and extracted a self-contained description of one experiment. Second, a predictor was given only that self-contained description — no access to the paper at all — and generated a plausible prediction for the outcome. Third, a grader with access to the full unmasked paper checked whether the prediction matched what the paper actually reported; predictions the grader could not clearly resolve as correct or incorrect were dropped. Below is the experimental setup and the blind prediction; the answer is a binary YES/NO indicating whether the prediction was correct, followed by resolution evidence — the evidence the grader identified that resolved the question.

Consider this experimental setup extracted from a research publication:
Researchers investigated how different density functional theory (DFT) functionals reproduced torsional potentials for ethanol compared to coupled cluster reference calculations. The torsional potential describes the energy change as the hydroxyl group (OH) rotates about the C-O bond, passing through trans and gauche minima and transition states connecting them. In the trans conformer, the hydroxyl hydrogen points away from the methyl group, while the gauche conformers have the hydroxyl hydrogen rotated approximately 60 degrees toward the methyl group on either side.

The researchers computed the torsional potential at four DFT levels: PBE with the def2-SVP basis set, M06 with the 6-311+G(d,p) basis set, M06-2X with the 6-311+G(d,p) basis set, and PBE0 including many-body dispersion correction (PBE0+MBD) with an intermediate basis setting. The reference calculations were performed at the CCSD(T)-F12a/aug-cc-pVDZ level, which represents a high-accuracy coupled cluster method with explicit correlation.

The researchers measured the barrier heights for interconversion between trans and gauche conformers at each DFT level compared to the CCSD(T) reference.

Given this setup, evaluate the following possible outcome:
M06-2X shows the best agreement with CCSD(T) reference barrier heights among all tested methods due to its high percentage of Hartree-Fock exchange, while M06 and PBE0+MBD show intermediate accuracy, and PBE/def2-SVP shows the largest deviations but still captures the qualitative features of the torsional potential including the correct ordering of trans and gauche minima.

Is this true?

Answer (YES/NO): NO